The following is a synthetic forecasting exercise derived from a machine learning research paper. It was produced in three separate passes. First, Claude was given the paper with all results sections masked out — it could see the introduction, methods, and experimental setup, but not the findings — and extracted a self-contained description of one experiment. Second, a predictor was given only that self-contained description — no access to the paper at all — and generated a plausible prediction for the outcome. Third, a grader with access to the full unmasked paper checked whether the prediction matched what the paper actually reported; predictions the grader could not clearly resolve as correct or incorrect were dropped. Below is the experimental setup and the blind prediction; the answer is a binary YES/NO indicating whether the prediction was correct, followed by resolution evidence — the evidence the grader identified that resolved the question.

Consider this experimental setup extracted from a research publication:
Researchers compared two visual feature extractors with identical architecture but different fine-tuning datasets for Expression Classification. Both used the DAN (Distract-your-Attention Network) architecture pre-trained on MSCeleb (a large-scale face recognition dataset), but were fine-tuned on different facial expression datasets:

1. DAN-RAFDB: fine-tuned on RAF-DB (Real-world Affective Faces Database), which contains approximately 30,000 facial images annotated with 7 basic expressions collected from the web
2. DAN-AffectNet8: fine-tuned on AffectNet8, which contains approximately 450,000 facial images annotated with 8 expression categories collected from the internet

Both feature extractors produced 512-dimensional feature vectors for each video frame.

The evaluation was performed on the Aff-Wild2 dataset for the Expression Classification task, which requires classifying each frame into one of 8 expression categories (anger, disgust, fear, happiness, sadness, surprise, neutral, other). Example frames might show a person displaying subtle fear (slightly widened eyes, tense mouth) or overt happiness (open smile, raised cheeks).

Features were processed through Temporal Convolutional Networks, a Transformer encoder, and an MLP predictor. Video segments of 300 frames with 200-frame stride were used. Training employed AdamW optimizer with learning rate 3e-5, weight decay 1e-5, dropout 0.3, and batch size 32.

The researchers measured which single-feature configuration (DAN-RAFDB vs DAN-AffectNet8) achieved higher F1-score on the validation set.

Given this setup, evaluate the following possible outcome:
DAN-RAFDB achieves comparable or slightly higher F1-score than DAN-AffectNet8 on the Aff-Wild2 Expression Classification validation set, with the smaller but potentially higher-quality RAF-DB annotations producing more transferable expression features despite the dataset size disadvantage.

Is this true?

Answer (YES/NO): YES